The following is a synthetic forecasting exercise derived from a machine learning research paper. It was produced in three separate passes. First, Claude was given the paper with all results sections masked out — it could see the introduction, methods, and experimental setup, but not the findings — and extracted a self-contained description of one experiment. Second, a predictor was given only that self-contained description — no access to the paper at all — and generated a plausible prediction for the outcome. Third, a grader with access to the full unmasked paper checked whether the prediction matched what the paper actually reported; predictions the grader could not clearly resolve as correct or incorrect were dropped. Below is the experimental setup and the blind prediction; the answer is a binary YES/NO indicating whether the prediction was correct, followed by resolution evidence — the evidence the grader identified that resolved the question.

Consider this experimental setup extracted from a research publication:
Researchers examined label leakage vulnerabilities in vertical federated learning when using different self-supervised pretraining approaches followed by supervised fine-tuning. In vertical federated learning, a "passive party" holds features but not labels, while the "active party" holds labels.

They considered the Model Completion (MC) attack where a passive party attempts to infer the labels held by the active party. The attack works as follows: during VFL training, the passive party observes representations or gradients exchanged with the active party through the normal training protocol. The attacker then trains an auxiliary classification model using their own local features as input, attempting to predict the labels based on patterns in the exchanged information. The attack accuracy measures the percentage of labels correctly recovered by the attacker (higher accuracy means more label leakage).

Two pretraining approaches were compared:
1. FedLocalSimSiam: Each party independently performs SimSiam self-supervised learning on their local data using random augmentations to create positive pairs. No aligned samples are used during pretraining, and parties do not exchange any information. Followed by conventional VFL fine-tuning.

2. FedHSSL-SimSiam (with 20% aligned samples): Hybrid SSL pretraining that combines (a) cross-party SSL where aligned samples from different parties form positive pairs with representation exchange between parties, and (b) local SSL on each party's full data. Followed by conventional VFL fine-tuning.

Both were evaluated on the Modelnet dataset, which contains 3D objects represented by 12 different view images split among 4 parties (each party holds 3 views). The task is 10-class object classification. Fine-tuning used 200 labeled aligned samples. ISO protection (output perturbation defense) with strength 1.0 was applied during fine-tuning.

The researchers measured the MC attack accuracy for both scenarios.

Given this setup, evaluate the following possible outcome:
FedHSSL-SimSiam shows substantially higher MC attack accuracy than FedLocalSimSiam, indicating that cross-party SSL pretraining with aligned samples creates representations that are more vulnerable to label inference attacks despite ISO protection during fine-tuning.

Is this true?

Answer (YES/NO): NO